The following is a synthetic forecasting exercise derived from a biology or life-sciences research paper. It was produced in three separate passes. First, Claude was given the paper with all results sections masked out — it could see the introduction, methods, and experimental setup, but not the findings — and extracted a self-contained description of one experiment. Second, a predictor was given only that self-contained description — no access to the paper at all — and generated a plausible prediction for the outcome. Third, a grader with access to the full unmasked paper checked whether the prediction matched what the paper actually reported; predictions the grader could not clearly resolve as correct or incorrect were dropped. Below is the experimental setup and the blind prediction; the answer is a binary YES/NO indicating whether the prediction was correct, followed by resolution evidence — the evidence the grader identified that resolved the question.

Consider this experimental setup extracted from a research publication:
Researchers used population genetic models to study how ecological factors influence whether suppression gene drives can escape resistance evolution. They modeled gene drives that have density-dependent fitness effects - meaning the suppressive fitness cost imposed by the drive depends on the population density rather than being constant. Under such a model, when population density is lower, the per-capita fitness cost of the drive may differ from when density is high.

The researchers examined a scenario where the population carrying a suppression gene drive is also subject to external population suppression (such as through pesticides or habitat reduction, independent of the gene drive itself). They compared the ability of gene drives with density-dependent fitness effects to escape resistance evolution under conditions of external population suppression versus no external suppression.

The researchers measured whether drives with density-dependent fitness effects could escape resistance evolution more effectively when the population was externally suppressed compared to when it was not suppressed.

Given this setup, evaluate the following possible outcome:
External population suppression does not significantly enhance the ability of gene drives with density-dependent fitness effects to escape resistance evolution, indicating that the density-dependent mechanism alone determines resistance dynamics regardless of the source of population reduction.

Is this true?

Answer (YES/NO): NO